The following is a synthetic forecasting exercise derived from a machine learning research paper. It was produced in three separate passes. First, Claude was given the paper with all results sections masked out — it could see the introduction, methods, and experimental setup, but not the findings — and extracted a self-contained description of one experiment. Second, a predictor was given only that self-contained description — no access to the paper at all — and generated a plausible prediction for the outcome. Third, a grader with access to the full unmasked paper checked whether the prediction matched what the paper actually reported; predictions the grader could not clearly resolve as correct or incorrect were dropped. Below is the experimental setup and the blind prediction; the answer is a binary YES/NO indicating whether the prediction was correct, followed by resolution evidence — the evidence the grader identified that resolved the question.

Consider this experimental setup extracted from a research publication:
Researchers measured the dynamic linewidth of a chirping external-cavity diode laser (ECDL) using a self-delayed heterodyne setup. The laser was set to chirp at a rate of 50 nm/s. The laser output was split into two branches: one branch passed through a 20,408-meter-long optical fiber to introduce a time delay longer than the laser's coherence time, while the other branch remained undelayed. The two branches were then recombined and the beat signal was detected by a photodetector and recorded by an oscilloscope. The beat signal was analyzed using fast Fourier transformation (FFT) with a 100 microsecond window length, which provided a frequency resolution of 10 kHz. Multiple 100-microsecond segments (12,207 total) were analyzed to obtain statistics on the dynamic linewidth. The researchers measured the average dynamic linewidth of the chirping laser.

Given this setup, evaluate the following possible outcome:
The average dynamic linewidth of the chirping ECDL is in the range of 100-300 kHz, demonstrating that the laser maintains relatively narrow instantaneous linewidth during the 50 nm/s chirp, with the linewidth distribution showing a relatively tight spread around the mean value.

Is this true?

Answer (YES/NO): NO